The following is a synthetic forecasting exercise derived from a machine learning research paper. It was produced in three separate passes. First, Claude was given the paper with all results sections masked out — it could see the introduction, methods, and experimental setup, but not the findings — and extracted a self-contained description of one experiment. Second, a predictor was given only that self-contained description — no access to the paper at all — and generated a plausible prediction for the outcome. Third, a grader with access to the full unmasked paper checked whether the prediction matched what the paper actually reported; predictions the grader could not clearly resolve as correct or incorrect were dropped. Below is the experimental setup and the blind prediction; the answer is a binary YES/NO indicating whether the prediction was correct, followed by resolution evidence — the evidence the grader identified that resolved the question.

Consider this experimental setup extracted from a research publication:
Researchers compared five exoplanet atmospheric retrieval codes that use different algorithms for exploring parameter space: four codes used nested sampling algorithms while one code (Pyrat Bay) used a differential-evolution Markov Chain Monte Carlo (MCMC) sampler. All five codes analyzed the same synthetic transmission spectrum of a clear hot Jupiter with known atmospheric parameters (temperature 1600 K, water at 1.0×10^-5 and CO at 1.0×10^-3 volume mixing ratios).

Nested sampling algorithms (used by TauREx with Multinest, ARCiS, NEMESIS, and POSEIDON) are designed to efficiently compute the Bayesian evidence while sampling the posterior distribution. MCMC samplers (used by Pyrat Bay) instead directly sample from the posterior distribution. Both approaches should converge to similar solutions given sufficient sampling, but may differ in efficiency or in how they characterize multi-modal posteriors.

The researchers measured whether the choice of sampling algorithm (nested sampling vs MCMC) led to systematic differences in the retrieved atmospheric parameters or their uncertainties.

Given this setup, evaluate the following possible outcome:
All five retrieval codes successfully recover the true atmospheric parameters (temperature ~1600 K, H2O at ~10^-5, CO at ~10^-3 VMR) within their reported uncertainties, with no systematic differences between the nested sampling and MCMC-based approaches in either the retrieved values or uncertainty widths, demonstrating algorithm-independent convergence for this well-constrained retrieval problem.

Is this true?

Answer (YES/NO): NO